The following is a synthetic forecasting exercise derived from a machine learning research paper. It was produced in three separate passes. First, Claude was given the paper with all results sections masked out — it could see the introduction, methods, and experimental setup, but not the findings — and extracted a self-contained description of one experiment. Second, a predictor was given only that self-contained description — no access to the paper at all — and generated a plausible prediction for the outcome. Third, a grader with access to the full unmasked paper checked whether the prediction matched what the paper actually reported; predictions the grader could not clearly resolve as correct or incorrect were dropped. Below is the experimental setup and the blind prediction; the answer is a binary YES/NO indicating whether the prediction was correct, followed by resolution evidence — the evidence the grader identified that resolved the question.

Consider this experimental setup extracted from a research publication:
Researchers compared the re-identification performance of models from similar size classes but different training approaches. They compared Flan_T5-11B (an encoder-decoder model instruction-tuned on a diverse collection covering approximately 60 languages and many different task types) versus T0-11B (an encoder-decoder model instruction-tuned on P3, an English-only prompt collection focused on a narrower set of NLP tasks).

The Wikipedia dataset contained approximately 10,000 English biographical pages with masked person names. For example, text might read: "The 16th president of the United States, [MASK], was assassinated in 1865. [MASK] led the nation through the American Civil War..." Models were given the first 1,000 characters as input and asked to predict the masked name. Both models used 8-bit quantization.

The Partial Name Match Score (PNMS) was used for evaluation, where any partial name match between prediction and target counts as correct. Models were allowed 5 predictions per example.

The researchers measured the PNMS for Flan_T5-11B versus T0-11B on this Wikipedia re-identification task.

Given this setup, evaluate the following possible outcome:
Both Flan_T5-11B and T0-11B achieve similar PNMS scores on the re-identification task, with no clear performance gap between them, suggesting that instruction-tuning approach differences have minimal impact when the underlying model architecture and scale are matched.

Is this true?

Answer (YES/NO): NO